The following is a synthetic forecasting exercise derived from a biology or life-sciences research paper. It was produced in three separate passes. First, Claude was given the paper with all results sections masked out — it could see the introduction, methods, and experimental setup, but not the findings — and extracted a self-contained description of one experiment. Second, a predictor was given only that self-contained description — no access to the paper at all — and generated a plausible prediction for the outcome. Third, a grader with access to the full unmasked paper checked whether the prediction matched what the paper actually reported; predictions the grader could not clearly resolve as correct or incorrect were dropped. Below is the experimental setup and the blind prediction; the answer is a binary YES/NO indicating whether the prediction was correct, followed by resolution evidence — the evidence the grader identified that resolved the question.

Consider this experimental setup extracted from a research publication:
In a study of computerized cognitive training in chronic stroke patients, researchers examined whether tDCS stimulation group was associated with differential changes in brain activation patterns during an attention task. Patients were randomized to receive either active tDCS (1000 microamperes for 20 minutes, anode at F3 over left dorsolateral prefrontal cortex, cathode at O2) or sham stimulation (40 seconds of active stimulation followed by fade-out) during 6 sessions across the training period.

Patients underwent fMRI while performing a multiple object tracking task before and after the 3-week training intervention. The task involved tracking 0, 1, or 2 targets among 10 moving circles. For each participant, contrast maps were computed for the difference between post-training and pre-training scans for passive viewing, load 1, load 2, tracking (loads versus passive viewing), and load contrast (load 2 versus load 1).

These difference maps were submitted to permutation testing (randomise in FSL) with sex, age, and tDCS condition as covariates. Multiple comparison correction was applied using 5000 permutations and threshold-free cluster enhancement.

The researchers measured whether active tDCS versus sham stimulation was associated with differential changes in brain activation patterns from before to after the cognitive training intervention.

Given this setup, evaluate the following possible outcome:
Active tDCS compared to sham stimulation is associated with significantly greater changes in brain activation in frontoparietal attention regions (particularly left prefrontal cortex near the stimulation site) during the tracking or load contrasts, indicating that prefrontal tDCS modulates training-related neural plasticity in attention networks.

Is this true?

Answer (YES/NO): NO